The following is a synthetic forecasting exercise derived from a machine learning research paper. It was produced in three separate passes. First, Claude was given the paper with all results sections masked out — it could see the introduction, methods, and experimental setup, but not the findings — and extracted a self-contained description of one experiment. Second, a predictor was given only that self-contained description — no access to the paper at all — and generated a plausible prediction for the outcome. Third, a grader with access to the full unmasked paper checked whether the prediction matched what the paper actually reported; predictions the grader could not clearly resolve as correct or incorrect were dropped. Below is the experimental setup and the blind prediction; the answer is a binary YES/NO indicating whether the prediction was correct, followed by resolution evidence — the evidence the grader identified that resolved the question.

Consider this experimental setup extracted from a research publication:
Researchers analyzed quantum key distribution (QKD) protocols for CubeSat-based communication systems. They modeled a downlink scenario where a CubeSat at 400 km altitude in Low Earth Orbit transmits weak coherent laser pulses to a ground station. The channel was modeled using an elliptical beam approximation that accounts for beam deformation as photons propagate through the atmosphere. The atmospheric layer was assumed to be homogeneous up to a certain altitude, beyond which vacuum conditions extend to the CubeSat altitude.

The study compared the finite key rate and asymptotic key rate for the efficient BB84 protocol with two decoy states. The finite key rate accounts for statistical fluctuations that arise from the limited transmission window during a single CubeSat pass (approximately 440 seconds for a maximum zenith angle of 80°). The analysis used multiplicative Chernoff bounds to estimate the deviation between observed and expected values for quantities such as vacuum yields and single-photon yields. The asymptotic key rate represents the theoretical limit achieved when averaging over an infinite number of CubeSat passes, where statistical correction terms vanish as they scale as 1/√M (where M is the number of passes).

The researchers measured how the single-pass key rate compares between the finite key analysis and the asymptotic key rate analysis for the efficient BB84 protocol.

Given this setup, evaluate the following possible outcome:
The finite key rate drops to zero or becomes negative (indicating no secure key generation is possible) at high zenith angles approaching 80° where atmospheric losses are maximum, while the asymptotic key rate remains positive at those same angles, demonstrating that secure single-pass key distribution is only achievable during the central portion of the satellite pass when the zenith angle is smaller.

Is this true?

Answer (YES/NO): NO